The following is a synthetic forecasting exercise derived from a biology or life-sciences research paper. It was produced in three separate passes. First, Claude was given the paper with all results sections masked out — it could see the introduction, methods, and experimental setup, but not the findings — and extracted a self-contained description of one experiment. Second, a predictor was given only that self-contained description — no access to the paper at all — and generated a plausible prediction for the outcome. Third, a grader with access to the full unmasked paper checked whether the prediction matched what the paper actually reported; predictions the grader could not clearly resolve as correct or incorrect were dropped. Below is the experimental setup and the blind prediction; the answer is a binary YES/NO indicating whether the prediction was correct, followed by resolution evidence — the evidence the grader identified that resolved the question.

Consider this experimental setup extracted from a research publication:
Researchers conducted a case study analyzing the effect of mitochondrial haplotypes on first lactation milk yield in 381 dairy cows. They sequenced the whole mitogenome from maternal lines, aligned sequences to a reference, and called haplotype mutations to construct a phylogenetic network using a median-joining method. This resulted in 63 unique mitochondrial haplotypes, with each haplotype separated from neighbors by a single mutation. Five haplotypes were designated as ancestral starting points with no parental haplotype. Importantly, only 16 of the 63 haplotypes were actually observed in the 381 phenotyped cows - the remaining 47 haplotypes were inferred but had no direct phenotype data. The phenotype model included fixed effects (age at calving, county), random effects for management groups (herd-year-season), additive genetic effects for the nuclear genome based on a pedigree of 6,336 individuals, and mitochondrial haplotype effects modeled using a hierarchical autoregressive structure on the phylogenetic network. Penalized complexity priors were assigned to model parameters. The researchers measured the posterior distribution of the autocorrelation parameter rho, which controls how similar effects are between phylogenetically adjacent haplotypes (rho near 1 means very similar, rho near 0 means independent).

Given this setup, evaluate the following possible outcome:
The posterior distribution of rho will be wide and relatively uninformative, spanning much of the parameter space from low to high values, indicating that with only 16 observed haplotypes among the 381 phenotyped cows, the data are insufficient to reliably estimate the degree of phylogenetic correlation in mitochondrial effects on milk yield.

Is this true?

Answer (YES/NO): NO